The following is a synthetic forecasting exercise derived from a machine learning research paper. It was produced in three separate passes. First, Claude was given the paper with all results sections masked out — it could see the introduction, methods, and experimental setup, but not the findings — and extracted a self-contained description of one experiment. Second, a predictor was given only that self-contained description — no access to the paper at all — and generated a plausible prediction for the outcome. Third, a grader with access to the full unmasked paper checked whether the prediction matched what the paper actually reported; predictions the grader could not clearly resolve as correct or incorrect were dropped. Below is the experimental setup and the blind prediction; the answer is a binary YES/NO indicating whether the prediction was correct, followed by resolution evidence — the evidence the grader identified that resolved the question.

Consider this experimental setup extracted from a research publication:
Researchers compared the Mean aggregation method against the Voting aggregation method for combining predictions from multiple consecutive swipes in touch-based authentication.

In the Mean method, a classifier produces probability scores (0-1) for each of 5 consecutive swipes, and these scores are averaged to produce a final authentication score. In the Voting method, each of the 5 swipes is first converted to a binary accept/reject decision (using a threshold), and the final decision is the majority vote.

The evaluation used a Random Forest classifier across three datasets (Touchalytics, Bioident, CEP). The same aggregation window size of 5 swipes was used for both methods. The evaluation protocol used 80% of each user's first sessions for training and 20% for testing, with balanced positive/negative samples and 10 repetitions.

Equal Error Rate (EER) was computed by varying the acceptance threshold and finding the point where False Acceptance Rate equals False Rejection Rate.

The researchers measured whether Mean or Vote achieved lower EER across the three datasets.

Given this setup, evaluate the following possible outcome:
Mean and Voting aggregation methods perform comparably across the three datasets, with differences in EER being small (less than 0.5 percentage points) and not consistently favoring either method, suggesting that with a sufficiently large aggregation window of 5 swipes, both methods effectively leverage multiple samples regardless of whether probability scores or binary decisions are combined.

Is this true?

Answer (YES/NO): NO